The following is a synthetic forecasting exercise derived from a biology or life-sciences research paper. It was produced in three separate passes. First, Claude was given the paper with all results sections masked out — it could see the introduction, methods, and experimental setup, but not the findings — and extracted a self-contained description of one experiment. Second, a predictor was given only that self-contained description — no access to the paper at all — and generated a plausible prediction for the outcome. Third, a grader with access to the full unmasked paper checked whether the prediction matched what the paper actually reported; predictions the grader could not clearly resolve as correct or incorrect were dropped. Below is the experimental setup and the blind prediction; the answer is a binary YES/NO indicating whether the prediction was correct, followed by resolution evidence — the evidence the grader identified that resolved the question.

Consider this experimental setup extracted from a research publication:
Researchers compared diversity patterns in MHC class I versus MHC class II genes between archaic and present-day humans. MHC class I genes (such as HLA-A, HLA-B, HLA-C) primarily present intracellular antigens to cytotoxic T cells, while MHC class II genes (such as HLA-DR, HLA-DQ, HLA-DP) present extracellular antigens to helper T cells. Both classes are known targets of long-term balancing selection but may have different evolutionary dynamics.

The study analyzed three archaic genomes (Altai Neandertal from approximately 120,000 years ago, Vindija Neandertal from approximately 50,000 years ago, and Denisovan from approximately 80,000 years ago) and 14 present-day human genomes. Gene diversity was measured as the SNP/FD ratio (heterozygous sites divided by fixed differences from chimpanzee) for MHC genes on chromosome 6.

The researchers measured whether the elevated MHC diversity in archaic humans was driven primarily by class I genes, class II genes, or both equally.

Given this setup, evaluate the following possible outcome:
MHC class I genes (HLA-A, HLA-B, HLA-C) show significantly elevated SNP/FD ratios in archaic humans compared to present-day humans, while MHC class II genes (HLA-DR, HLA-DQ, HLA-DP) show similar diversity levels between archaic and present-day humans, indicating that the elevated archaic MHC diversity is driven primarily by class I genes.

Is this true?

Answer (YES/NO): NO